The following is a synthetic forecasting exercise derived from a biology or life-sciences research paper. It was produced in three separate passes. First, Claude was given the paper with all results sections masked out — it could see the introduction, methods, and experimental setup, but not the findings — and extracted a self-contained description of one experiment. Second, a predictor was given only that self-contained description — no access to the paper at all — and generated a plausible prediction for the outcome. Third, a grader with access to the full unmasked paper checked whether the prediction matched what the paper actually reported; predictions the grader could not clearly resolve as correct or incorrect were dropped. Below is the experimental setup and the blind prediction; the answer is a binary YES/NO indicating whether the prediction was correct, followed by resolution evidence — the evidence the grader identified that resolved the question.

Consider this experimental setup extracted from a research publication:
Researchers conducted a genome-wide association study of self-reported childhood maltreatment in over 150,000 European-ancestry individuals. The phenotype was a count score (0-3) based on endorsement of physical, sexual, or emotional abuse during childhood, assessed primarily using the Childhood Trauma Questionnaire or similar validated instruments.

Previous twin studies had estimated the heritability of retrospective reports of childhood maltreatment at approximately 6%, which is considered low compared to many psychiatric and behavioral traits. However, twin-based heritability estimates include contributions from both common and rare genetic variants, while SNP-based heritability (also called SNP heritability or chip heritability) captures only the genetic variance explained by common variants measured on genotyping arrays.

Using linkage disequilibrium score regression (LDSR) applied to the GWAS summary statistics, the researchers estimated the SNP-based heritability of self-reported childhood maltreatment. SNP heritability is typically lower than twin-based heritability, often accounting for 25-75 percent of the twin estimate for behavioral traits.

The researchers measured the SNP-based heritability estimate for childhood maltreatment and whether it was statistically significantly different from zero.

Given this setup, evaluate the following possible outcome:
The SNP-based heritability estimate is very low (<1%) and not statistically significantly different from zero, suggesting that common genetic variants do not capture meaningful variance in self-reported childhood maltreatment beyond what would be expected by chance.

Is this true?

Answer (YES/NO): NO